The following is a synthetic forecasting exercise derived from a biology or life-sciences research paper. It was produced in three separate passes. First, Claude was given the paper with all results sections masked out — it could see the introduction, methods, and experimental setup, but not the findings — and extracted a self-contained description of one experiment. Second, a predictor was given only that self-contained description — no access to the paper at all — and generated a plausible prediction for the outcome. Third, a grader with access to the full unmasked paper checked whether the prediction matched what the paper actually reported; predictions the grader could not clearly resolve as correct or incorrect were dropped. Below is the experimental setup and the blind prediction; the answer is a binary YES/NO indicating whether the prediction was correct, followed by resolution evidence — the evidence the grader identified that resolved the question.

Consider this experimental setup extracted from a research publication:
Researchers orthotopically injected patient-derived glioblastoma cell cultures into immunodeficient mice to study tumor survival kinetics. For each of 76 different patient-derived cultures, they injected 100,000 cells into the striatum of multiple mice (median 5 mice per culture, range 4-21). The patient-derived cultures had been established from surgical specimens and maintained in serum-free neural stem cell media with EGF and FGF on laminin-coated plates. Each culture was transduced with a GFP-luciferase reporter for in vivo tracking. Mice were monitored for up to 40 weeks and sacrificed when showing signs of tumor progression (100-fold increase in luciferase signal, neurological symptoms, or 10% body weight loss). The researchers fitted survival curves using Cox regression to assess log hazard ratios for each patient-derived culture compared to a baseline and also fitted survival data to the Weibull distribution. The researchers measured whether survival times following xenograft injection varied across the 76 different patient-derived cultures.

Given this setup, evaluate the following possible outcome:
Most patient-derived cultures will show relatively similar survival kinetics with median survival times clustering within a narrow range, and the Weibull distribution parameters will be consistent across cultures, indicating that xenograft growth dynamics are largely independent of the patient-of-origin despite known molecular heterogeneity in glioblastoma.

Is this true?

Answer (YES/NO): NO